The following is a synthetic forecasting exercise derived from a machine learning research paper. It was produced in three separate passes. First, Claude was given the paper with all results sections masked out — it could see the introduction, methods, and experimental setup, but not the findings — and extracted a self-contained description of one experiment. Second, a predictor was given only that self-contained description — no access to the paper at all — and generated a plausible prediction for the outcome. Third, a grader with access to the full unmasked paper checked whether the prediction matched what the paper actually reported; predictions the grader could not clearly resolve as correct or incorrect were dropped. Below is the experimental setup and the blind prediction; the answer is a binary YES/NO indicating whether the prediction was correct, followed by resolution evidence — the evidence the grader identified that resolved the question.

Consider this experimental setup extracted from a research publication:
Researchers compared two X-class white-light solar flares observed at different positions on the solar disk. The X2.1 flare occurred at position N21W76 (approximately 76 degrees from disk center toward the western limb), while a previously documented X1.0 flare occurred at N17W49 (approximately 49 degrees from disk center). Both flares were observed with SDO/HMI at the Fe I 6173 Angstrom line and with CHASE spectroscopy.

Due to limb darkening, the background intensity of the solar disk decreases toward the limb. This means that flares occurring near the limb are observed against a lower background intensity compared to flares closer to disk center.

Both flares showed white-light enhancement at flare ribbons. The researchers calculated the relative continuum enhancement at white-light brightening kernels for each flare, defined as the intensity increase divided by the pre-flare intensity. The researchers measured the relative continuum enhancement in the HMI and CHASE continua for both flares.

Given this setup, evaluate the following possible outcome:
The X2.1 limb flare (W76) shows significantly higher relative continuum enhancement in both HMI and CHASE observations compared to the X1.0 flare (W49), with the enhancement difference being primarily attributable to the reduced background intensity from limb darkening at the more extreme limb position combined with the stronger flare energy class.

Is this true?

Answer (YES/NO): NO